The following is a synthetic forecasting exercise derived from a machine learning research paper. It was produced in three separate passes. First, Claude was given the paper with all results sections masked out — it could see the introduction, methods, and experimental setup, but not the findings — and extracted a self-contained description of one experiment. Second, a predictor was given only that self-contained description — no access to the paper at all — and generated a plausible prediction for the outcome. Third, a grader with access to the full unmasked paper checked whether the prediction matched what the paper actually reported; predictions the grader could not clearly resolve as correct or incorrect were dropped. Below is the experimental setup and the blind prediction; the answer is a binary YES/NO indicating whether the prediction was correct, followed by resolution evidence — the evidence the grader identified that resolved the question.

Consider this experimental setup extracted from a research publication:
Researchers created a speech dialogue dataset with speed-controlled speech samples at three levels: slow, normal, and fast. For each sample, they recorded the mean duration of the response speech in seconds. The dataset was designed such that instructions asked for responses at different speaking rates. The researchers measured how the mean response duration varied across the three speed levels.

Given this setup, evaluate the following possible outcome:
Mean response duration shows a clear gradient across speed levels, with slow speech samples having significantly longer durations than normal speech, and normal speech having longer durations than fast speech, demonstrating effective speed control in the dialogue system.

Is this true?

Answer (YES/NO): YES